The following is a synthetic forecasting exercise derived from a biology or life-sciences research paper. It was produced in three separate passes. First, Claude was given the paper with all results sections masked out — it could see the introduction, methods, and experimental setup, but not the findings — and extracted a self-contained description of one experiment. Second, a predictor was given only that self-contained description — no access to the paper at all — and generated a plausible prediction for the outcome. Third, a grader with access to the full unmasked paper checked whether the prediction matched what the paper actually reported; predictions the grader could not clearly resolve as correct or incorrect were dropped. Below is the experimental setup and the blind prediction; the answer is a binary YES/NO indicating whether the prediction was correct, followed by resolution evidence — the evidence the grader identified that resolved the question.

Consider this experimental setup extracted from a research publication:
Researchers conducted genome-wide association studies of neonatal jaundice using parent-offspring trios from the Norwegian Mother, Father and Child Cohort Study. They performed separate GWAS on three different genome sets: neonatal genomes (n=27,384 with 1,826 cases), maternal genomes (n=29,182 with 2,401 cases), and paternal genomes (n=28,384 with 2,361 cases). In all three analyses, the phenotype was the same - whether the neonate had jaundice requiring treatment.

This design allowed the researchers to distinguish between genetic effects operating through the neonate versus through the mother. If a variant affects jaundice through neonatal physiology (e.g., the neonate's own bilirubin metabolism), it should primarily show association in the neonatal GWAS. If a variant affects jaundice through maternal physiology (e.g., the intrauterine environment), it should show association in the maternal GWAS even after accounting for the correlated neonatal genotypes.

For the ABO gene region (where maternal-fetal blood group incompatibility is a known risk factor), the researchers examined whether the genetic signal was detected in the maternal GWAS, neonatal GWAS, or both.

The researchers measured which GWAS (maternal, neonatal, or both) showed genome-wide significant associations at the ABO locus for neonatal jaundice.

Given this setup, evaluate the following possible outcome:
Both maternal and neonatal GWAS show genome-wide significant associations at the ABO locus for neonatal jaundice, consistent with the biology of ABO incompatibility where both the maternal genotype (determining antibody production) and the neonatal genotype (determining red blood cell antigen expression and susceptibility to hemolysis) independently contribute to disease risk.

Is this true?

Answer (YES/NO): NO